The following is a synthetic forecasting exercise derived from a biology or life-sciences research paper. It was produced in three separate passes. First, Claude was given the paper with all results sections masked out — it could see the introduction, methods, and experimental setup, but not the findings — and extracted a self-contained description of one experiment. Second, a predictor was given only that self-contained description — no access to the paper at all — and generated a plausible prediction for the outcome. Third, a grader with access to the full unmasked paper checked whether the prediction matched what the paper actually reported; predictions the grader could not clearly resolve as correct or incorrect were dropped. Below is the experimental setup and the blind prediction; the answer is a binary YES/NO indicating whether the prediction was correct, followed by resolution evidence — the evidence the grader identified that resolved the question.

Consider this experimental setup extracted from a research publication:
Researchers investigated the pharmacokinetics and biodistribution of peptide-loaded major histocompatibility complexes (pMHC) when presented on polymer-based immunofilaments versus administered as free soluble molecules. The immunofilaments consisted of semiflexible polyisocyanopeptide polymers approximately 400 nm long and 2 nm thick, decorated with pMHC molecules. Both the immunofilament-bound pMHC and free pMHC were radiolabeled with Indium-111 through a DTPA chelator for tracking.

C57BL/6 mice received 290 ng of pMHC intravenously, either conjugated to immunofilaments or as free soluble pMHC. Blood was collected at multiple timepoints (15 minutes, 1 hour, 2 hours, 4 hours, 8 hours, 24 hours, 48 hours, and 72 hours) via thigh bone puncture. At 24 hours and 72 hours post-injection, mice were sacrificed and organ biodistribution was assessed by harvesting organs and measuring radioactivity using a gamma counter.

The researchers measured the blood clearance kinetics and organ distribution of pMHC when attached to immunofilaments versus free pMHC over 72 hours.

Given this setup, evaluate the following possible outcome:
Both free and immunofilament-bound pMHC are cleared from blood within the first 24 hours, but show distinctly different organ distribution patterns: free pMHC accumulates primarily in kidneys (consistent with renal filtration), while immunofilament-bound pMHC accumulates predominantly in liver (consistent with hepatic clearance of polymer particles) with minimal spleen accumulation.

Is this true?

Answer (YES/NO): NO